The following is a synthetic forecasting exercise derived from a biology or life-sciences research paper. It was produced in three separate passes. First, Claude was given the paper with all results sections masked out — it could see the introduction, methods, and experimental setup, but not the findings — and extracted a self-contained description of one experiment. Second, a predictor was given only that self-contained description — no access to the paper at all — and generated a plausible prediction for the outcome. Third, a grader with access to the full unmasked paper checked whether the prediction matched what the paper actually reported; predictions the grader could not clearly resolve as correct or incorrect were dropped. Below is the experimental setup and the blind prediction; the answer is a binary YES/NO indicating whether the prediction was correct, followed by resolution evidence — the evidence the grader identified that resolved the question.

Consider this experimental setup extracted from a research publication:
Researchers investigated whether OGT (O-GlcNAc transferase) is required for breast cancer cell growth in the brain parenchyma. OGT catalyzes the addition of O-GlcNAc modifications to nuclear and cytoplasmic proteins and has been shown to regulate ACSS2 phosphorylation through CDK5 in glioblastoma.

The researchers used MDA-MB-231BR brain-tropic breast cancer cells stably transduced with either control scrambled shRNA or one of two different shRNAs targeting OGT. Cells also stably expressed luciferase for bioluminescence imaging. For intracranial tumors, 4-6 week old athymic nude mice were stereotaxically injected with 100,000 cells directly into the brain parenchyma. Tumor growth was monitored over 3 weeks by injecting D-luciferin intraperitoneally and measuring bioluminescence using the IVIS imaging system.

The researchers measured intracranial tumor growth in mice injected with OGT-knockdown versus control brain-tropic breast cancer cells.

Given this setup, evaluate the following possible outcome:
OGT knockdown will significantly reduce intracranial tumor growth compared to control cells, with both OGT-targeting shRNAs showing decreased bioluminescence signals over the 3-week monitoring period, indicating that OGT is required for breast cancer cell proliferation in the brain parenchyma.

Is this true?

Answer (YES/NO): YES